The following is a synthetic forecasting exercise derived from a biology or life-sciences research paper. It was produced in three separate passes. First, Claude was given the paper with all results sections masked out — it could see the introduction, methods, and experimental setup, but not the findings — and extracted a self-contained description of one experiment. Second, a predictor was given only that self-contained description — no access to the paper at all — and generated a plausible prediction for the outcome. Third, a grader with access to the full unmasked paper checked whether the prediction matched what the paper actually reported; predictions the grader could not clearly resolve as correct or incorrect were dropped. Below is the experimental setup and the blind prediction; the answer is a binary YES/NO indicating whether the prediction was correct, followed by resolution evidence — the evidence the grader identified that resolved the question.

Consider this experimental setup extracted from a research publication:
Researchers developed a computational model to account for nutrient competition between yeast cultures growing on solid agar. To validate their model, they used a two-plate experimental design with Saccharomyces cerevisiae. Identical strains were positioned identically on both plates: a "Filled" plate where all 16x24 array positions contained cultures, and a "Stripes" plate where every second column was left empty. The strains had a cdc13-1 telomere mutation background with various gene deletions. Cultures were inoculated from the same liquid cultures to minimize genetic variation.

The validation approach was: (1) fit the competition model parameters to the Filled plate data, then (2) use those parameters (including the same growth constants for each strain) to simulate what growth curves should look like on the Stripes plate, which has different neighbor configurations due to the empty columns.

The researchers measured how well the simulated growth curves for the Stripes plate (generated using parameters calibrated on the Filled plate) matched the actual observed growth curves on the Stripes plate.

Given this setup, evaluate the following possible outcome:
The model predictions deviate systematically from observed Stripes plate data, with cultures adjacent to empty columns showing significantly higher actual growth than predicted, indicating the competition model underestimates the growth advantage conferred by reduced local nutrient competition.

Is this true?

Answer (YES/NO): NO